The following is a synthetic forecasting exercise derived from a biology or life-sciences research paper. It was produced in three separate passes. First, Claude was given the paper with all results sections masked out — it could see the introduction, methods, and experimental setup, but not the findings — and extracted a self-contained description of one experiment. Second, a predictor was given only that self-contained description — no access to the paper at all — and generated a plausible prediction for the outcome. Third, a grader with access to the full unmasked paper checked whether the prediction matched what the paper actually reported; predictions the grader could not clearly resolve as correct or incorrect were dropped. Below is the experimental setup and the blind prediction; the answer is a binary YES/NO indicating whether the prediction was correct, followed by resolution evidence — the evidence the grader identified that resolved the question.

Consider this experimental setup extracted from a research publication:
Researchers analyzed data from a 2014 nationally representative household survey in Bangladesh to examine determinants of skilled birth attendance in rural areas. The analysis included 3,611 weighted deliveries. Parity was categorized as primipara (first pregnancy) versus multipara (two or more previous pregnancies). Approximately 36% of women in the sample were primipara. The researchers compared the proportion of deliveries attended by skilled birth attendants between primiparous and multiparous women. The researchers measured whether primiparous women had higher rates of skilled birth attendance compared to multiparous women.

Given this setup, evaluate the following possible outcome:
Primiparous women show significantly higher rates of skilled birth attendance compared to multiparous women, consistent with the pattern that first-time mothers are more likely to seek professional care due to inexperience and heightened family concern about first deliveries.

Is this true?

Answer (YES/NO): YES